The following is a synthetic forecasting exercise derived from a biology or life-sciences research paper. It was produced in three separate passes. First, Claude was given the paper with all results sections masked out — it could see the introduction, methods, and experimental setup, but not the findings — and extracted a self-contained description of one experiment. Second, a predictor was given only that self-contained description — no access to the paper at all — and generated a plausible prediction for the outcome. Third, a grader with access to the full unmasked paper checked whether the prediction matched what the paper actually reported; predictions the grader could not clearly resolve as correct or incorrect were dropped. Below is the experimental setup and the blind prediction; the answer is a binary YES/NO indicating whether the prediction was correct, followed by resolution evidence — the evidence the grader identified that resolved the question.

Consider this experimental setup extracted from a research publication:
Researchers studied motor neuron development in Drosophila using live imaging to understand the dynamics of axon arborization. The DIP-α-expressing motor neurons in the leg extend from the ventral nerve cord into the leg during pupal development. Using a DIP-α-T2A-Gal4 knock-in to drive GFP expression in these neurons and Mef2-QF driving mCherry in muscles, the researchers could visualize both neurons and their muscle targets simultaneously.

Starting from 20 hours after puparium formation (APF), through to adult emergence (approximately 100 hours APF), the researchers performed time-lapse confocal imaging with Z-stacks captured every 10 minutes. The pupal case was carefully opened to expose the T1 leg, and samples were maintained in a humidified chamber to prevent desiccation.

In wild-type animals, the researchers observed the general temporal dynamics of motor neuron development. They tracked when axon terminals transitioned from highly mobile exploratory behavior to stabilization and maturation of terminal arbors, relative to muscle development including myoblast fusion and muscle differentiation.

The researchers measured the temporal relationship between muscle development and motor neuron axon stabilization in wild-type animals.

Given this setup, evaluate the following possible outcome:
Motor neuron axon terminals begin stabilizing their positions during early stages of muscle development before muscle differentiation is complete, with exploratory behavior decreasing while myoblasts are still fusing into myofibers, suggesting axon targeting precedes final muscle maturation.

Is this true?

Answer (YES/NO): NO